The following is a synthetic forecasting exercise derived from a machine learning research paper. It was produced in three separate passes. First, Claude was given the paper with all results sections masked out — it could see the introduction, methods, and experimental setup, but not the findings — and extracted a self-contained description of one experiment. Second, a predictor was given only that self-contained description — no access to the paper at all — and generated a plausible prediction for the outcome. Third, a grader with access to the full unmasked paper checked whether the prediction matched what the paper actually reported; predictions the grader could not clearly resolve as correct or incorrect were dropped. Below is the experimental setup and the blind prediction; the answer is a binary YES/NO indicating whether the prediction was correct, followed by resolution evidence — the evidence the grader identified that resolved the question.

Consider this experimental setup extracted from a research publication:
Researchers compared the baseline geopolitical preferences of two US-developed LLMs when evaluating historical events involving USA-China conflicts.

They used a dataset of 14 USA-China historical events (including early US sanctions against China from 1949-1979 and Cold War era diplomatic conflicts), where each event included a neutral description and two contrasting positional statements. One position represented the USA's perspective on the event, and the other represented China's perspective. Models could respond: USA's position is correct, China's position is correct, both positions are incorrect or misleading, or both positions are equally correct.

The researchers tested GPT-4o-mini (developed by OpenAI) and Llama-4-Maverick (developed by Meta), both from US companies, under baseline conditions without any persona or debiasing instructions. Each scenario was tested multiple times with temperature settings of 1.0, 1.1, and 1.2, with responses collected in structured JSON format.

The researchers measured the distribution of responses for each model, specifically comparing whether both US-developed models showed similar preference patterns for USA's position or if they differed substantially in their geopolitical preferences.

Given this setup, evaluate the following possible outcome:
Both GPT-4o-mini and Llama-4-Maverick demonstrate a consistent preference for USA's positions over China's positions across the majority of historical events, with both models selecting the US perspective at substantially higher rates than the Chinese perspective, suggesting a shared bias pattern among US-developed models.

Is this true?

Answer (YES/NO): NO